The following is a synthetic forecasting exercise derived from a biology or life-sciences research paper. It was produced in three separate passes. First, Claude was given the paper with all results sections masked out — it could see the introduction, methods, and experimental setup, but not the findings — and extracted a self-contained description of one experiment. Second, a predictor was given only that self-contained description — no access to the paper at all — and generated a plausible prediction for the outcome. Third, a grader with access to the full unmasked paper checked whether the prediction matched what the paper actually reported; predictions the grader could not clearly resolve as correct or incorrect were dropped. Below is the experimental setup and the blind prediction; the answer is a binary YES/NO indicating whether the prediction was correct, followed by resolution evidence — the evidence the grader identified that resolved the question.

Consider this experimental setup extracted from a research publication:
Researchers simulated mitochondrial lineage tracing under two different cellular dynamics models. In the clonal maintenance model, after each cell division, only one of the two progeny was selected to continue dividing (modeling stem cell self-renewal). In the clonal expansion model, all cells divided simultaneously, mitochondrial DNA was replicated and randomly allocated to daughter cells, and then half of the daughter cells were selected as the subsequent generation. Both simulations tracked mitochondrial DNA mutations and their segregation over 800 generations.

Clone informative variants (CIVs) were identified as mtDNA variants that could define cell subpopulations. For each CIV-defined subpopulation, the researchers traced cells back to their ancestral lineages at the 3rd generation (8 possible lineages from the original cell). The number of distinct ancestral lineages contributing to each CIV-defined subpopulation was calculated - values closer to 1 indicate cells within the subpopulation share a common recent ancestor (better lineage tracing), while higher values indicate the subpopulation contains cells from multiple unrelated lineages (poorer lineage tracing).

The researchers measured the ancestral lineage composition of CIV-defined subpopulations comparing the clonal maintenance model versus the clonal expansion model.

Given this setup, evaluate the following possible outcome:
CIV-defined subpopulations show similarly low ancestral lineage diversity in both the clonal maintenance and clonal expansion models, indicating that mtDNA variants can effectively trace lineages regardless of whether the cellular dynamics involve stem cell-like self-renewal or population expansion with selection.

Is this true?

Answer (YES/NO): NO